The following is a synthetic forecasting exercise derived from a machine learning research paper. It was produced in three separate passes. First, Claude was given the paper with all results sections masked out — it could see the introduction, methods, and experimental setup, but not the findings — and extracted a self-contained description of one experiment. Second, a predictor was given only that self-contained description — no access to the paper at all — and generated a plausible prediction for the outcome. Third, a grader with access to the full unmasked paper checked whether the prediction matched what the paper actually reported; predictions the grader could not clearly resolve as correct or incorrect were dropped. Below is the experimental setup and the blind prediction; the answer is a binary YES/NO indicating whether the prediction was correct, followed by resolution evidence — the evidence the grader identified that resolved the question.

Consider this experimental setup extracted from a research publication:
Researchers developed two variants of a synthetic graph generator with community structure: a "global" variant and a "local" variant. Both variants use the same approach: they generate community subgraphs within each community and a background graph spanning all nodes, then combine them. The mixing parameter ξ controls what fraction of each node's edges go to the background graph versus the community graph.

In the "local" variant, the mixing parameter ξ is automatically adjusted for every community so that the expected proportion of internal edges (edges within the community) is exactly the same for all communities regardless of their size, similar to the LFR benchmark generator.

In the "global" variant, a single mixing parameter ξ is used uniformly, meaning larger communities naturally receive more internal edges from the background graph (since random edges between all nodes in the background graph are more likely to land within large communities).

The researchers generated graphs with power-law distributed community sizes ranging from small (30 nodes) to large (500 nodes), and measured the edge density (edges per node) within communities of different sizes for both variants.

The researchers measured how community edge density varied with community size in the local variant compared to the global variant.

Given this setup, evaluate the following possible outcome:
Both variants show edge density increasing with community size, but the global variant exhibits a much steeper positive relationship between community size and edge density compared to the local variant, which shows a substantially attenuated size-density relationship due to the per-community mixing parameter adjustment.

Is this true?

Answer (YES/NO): NO